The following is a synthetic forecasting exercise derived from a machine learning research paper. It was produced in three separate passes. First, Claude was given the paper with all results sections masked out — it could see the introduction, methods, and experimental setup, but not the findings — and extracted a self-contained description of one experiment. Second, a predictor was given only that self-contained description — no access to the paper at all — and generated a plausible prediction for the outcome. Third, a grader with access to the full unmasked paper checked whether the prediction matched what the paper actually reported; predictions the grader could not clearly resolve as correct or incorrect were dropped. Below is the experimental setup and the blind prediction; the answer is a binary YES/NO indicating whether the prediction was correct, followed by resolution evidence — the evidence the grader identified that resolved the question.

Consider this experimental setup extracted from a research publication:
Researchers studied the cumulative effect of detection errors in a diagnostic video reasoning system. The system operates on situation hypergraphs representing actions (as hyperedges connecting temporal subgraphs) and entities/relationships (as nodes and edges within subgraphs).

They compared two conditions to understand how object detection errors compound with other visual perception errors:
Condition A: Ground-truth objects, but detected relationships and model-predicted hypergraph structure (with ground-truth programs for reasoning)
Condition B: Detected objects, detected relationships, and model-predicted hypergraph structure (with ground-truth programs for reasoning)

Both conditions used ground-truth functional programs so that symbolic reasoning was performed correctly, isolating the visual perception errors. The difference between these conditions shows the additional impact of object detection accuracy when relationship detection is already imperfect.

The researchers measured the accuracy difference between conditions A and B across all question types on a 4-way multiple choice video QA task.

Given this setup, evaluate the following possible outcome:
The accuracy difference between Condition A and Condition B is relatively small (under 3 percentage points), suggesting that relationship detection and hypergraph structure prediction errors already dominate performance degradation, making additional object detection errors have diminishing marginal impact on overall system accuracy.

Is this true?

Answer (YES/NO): NO